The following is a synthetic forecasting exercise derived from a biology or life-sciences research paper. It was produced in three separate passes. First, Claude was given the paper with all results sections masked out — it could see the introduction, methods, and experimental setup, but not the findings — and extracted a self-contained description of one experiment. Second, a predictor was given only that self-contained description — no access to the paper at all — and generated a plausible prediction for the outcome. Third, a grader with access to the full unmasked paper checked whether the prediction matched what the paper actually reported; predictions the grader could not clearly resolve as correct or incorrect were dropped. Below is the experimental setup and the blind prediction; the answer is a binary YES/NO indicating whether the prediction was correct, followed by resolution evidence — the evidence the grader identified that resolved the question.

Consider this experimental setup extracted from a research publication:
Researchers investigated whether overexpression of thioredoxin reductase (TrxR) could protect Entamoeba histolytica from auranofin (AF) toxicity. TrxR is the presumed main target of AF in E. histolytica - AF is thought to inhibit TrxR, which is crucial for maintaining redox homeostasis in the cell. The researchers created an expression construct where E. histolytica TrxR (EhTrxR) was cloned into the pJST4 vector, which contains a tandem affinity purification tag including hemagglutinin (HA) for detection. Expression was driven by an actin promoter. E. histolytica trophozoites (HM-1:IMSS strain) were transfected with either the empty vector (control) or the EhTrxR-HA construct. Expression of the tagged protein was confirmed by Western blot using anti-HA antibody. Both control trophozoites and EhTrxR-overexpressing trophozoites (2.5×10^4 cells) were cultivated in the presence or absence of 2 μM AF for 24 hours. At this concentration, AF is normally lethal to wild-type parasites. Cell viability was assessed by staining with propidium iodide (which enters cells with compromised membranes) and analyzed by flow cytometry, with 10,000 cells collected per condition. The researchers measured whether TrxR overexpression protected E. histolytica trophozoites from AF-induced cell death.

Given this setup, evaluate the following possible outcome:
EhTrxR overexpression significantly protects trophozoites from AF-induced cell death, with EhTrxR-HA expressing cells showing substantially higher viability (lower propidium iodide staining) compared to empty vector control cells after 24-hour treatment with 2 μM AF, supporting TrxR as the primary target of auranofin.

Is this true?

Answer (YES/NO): NO